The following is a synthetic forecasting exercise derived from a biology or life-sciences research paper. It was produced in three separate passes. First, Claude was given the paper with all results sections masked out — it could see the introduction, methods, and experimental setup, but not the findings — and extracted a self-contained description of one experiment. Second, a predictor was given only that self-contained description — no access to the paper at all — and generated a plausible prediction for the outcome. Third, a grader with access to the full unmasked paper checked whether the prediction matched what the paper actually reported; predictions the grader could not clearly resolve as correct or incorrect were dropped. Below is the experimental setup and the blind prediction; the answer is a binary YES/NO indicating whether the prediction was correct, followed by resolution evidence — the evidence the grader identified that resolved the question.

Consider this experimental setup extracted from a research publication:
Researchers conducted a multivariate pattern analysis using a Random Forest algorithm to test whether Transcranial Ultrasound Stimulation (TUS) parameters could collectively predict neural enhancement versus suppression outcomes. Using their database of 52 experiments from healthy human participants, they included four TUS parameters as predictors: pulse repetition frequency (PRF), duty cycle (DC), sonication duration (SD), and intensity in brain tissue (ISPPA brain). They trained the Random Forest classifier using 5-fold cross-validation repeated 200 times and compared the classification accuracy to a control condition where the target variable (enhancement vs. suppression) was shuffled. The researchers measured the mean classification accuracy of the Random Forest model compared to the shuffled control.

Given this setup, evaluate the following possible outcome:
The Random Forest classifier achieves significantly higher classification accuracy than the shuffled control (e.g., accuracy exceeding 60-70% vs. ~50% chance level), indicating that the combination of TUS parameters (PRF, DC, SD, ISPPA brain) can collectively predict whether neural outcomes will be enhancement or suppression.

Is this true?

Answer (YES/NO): NO